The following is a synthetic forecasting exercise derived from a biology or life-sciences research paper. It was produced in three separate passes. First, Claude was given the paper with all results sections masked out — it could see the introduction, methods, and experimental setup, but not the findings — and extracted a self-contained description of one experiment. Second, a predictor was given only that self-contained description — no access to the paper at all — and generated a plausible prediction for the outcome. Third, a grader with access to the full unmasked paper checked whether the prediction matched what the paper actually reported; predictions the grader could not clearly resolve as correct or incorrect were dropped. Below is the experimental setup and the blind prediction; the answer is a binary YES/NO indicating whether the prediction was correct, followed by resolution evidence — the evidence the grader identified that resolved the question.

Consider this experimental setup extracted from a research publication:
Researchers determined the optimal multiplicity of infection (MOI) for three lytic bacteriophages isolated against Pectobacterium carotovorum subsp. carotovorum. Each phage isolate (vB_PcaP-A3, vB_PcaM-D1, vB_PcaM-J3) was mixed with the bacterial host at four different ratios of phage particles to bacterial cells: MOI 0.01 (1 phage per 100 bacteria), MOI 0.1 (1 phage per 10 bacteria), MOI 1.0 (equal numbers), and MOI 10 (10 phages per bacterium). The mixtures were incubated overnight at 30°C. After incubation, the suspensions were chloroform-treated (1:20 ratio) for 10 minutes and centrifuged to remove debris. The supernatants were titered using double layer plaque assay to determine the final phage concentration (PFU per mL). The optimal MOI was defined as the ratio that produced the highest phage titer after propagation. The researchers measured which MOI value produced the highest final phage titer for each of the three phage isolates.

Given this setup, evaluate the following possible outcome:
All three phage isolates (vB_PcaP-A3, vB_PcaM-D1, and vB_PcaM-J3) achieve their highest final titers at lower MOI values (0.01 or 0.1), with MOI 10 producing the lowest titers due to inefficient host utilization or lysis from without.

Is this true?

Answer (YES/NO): NO